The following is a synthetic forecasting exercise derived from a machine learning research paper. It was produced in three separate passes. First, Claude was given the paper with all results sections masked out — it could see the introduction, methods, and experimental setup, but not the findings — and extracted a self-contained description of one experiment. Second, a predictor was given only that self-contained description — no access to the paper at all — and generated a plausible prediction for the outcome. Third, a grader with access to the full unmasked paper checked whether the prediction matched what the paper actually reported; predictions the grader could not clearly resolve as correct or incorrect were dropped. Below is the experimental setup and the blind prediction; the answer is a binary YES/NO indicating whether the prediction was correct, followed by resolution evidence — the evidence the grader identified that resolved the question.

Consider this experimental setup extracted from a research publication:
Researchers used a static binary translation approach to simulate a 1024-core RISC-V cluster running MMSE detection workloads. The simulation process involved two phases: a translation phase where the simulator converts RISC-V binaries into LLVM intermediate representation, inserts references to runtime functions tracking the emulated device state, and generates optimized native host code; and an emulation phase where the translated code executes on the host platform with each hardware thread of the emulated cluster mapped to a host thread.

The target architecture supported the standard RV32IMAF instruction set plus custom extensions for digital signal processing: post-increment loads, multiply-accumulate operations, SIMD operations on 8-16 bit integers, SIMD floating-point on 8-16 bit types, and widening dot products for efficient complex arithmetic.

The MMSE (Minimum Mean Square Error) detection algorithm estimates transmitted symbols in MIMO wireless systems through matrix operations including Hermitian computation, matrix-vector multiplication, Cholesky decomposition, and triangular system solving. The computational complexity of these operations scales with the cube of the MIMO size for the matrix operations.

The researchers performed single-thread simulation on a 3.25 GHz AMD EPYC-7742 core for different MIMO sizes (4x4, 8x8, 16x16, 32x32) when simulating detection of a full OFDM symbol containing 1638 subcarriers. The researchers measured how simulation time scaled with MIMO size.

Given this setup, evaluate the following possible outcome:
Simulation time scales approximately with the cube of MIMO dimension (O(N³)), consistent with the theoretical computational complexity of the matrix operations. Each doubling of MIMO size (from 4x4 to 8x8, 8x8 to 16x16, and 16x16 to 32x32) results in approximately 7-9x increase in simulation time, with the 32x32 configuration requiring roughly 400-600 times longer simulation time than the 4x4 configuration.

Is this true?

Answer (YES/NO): NO